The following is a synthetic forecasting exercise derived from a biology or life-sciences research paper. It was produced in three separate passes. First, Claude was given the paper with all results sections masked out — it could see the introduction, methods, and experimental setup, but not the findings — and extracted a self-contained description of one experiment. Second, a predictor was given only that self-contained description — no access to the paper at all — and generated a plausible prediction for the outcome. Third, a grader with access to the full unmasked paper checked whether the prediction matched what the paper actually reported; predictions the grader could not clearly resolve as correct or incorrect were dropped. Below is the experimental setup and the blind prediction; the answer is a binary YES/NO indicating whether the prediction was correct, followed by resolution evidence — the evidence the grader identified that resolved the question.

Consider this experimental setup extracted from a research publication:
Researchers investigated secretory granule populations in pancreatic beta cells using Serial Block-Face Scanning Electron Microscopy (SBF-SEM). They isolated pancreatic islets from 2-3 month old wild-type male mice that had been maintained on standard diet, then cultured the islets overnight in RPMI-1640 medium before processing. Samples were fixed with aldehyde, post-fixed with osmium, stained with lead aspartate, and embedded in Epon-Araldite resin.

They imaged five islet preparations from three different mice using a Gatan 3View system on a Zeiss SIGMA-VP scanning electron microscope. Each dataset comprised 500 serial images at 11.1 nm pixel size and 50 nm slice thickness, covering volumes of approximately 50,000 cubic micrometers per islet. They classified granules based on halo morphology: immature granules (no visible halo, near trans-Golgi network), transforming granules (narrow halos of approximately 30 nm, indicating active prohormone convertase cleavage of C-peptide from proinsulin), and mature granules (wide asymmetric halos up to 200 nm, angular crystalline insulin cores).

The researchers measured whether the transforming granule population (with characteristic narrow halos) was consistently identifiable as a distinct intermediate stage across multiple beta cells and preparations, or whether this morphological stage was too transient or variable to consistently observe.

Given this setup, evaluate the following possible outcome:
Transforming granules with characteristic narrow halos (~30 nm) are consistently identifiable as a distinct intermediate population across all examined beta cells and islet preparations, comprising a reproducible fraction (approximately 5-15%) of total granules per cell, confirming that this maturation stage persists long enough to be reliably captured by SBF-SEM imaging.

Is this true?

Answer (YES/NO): NO